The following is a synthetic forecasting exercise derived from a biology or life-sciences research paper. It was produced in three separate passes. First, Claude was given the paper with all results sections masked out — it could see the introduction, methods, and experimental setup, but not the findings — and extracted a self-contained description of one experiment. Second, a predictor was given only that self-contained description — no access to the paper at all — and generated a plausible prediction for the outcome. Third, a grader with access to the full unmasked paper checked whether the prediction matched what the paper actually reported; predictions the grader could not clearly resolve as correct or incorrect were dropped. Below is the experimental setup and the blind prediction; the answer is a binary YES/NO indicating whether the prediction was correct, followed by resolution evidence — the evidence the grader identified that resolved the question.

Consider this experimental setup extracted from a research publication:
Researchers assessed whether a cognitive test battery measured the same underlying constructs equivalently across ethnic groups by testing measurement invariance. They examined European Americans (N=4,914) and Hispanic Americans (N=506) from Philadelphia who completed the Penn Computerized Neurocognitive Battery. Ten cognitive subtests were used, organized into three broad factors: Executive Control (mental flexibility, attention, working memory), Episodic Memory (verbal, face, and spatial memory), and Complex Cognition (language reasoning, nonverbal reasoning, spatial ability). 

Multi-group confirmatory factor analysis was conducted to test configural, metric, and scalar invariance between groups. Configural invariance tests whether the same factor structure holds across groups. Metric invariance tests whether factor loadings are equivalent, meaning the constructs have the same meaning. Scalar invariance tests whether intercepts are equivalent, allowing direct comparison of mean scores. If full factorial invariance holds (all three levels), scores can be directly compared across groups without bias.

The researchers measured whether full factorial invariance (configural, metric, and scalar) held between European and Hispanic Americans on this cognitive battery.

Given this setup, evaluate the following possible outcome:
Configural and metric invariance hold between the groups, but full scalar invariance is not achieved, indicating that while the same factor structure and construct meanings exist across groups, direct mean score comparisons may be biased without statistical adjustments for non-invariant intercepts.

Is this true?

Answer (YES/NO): NO